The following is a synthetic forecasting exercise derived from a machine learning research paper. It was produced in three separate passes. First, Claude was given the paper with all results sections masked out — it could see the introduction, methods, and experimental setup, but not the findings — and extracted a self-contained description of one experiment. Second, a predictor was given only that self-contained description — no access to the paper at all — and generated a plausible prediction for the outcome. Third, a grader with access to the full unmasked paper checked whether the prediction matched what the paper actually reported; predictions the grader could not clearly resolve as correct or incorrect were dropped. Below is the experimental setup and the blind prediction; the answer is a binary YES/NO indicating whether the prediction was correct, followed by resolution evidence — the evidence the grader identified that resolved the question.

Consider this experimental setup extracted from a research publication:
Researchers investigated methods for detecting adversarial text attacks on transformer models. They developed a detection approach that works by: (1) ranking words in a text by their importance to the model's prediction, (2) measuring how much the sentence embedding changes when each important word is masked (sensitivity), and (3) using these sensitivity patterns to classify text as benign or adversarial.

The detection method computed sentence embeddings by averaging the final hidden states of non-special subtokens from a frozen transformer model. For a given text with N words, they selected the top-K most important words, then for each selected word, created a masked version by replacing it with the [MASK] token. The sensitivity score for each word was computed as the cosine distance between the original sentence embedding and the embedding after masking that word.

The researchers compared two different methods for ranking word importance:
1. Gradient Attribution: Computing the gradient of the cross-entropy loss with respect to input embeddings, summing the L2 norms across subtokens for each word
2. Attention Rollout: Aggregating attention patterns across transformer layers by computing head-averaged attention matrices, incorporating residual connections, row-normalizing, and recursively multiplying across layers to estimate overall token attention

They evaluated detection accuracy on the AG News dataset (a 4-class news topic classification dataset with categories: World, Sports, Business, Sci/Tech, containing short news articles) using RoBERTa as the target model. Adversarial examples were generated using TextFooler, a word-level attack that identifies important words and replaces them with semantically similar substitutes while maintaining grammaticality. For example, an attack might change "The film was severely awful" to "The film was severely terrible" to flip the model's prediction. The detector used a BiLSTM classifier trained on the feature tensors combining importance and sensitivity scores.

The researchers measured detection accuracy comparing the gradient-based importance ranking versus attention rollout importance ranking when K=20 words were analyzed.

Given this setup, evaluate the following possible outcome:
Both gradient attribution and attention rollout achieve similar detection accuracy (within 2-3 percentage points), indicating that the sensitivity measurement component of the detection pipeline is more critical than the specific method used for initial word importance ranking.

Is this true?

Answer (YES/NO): NO